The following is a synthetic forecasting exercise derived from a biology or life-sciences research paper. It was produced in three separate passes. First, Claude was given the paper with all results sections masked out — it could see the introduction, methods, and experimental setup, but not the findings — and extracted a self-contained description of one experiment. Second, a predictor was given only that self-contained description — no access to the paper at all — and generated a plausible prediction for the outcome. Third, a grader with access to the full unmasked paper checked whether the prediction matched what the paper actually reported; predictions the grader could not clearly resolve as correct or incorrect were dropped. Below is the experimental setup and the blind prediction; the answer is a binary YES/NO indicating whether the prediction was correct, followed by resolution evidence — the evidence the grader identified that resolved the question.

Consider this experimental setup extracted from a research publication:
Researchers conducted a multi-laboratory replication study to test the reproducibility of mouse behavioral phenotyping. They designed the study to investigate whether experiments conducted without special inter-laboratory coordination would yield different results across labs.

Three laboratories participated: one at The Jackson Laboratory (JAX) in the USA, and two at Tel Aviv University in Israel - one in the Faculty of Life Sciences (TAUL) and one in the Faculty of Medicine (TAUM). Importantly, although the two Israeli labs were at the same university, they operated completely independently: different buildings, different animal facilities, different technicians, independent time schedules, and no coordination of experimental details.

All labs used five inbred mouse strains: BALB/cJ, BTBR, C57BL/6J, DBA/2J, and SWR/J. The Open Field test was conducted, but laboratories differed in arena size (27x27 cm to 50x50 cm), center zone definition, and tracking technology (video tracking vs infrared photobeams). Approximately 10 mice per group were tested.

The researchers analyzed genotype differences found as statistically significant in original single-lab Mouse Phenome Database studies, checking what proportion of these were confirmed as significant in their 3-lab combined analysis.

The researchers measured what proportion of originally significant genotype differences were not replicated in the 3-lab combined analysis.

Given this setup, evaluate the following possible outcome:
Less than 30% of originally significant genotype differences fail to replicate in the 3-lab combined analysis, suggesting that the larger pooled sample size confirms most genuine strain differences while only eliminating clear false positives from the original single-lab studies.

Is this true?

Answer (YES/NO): NO